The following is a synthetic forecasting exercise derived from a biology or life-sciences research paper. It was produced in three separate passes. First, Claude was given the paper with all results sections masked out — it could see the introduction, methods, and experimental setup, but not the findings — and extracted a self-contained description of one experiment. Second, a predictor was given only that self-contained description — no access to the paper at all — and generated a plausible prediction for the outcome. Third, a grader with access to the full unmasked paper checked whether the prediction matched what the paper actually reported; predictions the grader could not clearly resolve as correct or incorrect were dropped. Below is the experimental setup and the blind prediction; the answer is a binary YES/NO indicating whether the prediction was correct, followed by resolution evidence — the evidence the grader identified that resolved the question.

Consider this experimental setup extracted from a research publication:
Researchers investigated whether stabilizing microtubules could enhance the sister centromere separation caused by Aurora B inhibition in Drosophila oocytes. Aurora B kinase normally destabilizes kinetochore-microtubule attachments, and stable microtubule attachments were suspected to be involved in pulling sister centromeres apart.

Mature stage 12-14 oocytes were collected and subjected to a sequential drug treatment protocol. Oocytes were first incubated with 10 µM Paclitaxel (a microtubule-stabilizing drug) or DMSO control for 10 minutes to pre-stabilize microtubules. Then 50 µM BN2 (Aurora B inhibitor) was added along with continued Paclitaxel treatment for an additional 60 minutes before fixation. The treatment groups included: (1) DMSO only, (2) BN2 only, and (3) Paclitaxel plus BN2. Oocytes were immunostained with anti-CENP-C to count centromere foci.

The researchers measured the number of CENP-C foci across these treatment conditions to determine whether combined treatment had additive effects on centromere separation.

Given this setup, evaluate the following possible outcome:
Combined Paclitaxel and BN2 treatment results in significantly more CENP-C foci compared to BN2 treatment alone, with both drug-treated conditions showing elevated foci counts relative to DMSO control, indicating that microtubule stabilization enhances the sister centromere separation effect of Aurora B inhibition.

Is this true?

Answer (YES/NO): NO